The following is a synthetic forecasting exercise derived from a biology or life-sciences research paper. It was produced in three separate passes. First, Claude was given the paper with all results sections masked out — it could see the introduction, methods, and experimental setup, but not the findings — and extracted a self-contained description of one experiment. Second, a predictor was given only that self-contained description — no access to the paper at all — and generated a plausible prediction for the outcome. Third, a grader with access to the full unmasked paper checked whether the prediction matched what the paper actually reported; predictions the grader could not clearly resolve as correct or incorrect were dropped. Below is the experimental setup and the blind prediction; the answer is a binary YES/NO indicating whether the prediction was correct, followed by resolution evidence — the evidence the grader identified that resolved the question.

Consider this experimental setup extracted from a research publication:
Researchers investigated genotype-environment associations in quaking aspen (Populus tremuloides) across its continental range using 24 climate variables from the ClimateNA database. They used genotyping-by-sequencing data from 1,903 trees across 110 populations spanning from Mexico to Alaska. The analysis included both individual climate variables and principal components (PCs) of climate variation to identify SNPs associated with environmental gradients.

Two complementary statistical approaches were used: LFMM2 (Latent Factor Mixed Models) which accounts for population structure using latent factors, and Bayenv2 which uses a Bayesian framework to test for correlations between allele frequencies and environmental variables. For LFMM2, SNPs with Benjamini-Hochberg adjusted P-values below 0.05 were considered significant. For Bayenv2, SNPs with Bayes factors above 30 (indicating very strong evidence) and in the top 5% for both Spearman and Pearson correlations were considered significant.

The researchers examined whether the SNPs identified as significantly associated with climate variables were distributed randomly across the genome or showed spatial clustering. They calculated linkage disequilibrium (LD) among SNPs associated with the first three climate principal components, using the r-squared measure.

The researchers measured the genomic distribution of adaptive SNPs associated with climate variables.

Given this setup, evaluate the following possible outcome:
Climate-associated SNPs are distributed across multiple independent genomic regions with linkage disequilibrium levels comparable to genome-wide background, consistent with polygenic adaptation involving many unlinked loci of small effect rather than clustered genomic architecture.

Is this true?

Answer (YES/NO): NO